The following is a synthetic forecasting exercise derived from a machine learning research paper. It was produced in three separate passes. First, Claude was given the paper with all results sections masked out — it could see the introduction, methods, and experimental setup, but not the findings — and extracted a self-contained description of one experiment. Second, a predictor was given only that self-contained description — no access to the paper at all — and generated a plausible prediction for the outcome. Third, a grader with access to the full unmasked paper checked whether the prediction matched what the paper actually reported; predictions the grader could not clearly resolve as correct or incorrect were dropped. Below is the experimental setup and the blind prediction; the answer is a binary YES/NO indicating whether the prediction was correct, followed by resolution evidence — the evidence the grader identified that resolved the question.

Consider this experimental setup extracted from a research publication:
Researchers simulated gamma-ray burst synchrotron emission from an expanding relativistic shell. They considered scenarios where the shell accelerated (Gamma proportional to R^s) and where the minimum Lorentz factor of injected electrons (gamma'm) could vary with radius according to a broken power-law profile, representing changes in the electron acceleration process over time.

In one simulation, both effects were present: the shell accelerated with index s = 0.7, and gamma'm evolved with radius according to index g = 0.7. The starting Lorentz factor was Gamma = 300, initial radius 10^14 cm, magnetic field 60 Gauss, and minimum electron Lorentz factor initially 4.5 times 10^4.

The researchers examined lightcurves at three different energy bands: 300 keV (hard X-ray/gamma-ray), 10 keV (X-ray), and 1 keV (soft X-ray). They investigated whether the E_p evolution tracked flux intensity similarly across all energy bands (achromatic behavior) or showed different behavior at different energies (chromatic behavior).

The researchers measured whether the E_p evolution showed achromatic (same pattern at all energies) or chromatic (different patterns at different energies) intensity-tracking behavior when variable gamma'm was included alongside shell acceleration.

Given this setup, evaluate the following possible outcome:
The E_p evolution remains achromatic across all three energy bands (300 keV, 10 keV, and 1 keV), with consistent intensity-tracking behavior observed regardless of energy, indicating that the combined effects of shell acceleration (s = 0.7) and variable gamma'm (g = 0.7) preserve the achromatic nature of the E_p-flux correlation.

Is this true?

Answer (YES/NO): NO